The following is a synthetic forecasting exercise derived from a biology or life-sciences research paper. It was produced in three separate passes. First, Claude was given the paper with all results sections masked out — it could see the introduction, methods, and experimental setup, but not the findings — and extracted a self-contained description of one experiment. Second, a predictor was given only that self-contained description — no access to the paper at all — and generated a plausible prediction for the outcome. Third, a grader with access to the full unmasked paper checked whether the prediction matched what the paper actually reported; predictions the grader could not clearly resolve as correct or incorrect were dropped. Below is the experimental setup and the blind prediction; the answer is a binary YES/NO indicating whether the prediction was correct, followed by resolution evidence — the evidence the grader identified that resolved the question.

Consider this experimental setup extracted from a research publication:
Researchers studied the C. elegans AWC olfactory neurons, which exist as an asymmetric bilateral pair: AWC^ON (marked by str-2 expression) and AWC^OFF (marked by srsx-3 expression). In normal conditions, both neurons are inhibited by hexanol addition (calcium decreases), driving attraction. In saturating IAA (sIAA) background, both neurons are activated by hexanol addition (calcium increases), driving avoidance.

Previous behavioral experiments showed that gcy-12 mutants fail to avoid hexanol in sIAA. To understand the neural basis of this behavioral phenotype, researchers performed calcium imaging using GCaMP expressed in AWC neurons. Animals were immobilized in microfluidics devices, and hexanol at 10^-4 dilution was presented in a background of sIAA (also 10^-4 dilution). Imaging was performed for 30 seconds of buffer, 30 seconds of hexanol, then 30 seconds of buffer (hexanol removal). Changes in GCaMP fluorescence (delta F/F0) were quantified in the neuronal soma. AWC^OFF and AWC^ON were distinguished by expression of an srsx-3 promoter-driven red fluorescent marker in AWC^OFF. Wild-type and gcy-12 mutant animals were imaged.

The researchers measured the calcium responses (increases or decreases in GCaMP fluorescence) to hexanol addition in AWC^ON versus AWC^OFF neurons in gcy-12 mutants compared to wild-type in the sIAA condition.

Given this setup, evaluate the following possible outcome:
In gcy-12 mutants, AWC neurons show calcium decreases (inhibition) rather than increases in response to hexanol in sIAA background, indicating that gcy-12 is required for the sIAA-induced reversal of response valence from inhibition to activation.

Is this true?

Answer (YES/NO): NO